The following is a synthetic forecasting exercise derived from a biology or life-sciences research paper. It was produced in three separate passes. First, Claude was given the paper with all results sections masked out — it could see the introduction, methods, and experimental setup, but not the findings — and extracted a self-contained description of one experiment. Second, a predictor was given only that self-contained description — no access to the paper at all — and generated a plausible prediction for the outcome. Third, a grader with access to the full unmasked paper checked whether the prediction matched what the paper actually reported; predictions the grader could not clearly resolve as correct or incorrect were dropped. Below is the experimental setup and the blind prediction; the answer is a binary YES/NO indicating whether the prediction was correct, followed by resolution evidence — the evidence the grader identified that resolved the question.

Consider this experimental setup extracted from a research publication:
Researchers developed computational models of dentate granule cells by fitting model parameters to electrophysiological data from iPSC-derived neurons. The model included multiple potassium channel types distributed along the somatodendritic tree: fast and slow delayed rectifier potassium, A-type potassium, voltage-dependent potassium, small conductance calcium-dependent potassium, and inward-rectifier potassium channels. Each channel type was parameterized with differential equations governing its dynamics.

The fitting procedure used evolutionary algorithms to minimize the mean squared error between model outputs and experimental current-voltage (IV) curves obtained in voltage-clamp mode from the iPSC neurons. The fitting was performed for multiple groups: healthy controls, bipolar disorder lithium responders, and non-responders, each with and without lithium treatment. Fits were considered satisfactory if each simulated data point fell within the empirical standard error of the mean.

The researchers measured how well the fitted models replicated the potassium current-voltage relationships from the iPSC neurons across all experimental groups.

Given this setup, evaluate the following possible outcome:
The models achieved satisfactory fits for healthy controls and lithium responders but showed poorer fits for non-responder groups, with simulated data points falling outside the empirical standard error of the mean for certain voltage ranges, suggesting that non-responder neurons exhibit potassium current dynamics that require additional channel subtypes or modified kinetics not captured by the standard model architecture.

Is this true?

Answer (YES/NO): NO